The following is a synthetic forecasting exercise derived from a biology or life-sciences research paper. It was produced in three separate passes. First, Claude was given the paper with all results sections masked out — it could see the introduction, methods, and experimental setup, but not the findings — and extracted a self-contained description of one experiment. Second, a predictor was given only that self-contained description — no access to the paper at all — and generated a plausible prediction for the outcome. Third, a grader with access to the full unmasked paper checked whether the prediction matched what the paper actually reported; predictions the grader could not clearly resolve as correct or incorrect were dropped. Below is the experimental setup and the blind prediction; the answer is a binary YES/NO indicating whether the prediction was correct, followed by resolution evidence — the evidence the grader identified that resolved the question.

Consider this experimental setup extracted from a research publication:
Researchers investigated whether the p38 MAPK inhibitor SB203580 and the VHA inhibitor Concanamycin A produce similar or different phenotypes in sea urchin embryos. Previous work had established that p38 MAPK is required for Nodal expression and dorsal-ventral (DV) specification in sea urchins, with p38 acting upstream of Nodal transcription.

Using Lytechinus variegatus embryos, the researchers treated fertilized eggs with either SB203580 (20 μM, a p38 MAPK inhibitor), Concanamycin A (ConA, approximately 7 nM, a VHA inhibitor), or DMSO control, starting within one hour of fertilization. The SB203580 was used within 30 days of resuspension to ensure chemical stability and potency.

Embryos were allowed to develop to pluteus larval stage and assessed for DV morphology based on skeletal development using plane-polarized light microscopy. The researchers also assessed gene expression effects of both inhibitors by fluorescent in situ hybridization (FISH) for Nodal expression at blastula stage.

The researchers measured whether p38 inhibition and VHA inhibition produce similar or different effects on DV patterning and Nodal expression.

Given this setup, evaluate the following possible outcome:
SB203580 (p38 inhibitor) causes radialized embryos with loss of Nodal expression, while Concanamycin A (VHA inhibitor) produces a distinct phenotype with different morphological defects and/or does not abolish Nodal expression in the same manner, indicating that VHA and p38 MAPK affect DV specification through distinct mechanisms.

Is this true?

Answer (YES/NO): NO